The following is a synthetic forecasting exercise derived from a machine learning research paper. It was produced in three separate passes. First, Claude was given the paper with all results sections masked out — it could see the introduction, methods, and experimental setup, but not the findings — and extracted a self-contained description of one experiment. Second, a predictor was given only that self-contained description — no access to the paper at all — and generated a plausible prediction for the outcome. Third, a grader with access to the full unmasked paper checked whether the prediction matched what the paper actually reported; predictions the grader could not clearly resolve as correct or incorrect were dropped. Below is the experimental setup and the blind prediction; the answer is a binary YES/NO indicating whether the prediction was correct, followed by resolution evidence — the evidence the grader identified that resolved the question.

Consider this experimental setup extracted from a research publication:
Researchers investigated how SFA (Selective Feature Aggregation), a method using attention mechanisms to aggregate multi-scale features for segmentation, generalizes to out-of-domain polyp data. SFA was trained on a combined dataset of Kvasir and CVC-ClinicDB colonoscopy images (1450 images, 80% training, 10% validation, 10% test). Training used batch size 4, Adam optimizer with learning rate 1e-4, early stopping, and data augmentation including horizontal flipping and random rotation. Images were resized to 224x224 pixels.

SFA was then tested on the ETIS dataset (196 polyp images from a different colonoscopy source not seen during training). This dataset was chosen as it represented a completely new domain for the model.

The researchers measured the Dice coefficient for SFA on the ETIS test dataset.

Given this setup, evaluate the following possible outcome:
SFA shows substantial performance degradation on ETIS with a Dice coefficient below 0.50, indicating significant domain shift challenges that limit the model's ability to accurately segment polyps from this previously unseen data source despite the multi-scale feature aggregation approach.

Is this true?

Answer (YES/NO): YES